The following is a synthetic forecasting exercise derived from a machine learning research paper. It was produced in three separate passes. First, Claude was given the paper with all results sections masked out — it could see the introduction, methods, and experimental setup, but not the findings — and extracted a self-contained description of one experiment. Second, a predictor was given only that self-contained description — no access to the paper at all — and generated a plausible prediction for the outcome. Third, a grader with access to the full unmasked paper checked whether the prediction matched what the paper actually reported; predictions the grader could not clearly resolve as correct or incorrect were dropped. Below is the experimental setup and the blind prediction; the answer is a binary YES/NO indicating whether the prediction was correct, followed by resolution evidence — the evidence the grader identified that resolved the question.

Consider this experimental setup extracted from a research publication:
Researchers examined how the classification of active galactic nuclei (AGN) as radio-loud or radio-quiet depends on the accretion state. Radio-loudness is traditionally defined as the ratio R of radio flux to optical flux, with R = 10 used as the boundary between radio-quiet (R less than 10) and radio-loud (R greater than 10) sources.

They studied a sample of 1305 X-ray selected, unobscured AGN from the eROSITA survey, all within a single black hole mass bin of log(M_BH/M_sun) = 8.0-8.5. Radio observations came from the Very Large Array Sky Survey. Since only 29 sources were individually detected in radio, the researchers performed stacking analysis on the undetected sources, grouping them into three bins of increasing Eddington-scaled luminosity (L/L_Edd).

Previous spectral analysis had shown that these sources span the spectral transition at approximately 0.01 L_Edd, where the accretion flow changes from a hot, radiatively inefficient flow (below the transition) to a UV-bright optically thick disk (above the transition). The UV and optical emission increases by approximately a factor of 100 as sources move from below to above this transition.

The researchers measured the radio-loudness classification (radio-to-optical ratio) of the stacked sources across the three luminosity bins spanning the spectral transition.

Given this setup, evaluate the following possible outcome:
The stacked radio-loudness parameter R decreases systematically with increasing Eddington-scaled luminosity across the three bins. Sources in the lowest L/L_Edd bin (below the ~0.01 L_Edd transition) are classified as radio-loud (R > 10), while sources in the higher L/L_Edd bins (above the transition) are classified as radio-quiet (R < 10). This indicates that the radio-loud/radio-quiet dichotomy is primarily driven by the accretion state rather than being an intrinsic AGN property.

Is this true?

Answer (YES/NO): YES